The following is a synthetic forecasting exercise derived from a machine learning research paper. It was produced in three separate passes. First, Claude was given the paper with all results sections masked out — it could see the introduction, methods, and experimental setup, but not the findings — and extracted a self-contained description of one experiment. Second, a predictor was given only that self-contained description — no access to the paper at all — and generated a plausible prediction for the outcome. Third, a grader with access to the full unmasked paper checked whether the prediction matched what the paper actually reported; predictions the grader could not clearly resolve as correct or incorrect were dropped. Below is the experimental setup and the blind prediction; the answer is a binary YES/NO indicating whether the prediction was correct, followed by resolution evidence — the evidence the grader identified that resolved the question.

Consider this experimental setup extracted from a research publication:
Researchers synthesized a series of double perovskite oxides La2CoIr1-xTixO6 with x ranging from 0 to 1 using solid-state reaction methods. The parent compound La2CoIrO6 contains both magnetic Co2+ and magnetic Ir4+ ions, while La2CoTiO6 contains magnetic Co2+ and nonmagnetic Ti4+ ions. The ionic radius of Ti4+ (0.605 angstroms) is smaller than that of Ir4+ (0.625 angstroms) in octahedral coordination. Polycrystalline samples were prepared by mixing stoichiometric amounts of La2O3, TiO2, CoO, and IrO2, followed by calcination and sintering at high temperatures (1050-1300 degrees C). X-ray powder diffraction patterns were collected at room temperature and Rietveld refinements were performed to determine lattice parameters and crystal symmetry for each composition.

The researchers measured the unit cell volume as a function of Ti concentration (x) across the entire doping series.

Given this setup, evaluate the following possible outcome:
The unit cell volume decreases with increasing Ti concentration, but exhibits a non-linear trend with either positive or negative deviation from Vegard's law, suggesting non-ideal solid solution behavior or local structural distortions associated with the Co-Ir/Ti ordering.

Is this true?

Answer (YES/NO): NO